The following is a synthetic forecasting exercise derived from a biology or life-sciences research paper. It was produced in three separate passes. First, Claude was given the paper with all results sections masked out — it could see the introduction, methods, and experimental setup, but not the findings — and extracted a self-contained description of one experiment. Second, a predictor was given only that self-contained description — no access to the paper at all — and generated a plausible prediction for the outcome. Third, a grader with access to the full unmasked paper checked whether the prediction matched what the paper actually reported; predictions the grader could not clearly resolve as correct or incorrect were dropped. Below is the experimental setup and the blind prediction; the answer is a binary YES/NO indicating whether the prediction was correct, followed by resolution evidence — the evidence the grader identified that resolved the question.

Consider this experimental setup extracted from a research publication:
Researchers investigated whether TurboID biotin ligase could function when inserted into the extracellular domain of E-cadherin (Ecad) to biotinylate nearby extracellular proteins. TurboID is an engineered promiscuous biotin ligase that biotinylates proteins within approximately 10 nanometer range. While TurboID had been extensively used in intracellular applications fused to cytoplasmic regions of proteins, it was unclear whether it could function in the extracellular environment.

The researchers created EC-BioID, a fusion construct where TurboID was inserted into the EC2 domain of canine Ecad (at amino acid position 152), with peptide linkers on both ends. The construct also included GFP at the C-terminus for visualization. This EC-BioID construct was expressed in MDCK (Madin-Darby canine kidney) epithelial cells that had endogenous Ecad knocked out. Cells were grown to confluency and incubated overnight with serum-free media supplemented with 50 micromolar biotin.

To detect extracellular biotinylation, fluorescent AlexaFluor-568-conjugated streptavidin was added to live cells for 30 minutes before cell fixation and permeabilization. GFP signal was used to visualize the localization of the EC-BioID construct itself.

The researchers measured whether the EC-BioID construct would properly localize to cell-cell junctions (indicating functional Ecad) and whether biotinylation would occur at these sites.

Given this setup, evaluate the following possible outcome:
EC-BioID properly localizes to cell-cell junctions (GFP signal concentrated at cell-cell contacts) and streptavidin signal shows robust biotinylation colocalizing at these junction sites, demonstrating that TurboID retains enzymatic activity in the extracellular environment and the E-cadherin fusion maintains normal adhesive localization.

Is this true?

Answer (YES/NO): YES